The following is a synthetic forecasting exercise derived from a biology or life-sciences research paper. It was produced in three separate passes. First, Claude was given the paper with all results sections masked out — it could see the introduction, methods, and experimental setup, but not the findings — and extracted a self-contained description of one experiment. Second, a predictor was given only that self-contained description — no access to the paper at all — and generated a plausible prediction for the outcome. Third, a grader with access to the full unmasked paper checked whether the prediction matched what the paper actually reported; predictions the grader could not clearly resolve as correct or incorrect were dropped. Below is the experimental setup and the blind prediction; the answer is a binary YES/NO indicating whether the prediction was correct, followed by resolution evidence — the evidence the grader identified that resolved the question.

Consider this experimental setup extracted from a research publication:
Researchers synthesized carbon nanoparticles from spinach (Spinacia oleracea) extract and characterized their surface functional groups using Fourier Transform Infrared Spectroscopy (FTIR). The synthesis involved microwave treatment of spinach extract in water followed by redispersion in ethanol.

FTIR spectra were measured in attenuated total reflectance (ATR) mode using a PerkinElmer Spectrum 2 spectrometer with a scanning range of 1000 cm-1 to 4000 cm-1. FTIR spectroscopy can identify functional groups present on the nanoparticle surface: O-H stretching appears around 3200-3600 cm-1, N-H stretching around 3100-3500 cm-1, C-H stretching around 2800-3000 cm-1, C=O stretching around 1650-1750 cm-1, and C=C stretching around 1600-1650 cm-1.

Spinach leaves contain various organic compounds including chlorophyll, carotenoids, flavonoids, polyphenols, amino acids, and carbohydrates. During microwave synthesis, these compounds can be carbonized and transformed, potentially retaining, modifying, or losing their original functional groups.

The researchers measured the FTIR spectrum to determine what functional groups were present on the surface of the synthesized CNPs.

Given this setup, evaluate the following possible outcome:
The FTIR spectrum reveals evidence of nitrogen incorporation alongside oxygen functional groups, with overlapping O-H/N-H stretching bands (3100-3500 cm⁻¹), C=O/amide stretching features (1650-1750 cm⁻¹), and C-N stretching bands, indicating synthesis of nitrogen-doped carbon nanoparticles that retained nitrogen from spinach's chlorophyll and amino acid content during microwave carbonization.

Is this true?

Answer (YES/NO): NO